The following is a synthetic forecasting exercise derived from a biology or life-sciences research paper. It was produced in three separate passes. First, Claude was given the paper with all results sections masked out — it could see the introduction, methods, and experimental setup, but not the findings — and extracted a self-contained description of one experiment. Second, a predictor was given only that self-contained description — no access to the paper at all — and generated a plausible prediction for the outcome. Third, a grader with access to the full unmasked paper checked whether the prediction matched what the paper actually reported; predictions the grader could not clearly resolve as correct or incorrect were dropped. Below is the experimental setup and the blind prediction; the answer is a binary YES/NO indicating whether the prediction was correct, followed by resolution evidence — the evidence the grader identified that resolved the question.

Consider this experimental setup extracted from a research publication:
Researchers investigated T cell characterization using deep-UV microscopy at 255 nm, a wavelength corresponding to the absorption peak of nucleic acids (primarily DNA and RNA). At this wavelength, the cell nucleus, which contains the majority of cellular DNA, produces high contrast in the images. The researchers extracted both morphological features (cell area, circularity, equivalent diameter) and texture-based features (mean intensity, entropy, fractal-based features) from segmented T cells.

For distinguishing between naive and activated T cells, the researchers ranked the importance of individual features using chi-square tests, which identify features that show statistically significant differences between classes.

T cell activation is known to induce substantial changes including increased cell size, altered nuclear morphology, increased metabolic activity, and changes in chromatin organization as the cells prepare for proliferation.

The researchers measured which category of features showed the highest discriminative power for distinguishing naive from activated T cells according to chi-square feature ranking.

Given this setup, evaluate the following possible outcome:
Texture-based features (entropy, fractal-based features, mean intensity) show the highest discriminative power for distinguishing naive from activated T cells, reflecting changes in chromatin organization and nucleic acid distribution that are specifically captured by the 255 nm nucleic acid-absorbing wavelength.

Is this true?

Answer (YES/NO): NO